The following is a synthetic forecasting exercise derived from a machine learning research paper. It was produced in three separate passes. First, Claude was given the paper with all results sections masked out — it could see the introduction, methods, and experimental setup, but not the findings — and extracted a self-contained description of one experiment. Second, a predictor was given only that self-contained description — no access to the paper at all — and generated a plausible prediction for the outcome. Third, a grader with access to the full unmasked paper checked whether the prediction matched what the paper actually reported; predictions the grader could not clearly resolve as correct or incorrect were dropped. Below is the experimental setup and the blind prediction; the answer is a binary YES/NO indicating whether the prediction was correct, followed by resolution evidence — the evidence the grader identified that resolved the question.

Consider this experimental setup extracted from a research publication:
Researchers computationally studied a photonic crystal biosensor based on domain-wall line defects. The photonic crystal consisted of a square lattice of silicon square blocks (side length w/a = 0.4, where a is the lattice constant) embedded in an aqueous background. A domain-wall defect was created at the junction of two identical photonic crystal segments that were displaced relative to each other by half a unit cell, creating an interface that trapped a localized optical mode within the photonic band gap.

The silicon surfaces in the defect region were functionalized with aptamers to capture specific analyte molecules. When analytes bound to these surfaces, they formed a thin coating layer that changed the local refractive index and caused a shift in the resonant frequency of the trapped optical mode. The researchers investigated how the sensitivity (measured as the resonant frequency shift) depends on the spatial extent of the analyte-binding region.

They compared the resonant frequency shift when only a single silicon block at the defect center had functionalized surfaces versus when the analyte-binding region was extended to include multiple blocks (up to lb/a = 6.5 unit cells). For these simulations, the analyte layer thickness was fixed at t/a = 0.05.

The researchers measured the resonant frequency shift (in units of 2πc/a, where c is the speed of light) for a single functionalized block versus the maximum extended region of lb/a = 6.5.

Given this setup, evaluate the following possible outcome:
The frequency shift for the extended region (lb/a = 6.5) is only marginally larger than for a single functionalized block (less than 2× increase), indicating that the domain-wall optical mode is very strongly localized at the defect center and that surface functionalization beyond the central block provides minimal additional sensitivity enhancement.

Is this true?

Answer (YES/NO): NO